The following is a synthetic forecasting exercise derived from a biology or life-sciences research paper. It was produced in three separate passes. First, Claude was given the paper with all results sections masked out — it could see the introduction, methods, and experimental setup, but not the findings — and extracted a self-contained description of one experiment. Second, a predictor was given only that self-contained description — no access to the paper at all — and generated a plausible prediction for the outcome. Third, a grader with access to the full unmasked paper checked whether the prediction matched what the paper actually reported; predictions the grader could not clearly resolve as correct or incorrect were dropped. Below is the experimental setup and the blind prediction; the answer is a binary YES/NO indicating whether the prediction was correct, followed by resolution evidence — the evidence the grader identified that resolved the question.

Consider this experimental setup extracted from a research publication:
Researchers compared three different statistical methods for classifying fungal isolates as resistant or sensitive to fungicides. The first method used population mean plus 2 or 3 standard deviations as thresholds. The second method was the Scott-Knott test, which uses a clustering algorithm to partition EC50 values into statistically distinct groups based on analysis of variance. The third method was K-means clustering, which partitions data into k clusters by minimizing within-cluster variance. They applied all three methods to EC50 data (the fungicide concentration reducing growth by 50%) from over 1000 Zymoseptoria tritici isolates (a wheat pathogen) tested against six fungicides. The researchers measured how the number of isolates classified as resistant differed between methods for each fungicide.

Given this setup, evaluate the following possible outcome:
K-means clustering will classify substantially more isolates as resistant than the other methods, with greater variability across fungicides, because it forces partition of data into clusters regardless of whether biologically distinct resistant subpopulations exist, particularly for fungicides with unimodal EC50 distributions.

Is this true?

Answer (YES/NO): NO